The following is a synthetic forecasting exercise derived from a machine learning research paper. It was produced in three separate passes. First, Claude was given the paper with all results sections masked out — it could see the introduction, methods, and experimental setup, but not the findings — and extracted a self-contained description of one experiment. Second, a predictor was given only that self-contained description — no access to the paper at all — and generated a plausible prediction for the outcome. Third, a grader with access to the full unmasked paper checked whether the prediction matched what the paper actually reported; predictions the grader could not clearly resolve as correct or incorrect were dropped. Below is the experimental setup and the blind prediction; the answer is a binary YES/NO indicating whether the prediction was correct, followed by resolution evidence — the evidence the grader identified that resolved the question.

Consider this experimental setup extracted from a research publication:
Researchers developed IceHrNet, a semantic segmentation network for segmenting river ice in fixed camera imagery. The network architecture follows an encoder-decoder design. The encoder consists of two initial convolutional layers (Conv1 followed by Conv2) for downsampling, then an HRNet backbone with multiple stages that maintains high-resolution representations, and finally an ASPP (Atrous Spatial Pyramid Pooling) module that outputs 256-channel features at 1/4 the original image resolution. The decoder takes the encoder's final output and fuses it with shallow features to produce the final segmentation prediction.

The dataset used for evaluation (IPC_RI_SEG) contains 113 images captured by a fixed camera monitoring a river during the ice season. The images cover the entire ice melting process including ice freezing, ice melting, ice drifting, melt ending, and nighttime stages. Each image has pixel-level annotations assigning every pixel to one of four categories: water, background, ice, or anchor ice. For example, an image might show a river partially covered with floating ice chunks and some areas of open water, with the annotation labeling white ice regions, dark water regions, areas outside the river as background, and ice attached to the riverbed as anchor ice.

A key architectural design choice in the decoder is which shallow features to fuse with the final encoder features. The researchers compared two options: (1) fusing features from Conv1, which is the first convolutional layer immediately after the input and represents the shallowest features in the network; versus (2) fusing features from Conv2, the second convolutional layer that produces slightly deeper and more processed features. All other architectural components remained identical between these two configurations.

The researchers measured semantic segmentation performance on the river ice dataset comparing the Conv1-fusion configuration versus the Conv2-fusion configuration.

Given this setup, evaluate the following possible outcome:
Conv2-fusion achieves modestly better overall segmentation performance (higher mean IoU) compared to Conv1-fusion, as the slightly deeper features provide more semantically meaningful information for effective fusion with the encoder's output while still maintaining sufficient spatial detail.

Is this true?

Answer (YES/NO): NO